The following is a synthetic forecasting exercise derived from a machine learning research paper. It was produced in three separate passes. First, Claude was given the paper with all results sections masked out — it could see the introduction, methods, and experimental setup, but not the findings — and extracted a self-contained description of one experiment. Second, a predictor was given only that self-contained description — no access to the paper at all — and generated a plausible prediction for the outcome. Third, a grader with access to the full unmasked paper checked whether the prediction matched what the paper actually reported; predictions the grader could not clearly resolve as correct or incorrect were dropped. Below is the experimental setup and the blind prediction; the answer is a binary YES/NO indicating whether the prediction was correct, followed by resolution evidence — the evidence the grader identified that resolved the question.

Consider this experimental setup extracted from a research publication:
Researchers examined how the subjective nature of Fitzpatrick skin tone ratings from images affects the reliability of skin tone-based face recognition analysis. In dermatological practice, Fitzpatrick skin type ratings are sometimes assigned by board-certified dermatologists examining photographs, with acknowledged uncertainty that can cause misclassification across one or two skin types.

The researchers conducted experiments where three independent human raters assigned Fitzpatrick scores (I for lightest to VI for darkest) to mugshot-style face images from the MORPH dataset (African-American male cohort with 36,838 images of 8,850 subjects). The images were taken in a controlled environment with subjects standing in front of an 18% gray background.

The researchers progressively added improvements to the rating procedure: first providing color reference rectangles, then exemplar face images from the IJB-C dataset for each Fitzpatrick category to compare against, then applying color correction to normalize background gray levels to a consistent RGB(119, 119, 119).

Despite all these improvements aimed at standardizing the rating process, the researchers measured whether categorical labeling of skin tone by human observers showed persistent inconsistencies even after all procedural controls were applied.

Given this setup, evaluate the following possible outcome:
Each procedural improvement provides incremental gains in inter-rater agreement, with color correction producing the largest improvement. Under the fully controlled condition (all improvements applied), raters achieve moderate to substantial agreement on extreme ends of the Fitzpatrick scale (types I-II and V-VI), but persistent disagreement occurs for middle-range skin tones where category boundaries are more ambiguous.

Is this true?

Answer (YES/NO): NO